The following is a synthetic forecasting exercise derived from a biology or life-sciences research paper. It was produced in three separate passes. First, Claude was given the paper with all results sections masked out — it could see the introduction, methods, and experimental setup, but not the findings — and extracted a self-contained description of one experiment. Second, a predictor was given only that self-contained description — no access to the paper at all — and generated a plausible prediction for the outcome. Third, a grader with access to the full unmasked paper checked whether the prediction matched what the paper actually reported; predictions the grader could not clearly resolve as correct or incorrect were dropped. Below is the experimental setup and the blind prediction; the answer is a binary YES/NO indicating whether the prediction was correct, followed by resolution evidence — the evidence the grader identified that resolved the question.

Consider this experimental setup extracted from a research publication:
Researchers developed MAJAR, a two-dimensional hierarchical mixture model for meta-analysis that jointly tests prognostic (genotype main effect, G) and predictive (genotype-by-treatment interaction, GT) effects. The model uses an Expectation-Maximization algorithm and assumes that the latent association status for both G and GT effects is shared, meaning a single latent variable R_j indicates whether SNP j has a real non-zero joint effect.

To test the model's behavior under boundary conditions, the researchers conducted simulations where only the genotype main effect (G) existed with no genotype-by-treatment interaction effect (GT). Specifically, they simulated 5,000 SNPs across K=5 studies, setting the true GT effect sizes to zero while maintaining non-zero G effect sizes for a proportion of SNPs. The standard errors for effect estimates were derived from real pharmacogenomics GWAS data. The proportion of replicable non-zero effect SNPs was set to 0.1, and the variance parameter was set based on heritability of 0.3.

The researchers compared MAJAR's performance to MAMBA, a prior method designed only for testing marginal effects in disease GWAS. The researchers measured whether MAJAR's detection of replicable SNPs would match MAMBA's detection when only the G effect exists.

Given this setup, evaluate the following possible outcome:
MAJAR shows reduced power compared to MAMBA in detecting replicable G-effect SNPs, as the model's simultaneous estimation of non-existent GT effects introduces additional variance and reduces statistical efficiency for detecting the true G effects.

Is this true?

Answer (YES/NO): NO